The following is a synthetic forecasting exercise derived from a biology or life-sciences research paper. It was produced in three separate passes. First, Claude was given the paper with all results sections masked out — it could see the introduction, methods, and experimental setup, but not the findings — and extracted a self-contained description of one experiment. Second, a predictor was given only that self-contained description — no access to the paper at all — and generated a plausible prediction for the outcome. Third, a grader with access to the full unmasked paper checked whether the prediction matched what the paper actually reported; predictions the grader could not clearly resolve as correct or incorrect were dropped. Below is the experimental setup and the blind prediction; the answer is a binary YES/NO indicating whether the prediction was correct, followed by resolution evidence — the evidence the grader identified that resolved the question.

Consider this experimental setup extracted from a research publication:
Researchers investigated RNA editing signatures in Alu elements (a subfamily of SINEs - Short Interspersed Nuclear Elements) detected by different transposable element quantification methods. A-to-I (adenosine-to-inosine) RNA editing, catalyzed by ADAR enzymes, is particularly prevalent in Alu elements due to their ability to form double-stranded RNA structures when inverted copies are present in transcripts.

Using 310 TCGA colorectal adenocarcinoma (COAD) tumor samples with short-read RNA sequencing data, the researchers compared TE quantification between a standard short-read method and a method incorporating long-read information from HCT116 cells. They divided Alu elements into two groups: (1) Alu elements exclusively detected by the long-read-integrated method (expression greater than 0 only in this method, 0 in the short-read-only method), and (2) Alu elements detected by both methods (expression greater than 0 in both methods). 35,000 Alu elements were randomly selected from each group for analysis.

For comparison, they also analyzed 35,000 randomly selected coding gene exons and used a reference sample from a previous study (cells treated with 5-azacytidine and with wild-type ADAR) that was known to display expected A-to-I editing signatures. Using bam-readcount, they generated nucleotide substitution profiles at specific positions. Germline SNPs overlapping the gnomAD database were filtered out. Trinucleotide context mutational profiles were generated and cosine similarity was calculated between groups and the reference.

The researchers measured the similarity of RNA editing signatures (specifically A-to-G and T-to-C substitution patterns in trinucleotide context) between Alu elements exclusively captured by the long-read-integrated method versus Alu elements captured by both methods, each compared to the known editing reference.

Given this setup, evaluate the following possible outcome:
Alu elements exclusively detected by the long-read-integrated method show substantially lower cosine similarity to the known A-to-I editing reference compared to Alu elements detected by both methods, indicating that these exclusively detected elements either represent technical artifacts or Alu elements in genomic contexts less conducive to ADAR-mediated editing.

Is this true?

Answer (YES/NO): NO